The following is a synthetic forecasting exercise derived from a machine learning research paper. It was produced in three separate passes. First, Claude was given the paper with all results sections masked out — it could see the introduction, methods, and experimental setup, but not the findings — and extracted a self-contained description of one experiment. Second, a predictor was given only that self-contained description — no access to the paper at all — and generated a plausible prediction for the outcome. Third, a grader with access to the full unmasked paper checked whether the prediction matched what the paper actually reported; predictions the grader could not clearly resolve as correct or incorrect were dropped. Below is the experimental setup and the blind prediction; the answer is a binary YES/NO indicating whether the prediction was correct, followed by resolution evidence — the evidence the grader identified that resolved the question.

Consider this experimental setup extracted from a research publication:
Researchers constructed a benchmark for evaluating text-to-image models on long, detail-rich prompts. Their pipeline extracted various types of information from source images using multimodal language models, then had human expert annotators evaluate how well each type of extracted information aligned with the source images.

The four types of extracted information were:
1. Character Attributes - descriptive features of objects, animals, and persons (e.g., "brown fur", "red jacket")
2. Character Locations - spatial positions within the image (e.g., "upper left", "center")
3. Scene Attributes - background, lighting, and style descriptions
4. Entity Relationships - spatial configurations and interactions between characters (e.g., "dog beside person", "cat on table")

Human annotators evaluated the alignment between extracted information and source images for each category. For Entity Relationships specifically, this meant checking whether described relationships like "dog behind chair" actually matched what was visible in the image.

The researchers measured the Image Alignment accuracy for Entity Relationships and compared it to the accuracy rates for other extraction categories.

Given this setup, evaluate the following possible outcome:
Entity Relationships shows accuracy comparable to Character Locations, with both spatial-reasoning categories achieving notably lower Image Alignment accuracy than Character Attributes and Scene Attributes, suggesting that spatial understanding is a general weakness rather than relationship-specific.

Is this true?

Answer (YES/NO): NO